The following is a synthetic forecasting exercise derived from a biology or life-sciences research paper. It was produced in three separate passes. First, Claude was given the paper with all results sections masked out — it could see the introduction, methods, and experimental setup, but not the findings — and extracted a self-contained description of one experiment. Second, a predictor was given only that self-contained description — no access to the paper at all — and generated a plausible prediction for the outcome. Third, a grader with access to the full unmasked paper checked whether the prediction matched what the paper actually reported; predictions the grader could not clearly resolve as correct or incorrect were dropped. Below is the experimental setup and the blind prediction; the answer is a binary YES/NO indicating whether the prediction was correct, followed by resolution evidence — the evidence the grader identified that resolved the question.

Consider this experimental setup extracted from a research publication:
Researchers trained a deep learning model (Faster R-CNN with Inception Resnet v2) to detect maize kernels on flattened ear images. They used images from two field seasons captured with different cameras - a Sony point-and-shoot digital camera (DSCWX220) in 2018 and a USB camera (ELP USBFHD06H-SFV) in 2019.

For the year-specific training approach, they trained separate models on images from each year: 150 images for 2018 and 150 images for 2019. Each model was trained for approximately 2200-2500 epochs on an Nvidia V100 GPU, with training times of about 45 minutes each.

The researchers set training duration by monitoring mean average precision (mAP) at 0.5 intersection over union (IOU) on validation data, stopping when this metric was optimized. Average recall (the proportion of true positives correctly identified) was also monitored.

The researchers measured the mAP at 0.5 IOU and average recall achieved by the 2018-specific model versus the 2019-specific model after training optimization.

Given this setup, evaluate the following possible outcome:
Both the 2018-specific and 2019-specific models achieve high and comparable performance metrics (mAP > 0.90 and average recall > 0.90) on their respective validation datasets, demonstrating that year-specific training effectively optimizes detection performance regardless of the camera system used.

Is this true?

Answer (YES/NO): NO